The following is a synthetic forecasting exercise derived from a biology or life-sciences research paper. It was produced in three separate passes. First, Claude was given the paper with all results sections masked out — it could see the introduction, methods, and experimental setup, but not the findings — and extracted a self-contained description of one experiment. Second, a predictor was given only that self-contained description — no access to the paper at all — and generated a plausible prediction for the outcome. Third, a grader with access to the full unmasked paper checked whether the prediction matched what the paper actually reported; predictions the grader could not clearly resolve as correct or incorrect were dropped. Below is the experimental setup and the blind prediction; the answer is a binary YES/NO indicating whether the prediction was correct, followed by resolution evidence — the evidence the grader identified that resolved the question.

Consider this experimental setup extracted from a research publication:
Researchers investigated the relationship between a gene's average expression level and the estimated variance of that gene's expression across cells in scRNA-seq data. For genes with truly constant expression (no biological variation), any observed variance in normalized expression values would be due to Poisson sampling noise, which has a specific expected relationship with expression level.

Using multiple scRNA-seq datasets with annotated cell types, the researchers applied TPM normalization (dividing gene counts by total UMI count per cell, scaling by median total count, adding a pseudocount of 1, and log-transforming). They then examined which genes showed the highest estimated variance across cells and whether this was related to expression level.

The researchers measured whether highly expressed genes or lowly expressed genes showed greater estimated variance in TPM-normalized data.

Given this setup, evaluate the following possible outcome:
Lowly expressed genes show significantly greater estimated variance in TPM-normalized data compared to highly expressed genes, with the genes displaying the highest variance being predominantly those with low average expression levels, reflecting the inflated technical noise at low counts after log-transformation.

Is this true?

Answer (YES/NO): YES